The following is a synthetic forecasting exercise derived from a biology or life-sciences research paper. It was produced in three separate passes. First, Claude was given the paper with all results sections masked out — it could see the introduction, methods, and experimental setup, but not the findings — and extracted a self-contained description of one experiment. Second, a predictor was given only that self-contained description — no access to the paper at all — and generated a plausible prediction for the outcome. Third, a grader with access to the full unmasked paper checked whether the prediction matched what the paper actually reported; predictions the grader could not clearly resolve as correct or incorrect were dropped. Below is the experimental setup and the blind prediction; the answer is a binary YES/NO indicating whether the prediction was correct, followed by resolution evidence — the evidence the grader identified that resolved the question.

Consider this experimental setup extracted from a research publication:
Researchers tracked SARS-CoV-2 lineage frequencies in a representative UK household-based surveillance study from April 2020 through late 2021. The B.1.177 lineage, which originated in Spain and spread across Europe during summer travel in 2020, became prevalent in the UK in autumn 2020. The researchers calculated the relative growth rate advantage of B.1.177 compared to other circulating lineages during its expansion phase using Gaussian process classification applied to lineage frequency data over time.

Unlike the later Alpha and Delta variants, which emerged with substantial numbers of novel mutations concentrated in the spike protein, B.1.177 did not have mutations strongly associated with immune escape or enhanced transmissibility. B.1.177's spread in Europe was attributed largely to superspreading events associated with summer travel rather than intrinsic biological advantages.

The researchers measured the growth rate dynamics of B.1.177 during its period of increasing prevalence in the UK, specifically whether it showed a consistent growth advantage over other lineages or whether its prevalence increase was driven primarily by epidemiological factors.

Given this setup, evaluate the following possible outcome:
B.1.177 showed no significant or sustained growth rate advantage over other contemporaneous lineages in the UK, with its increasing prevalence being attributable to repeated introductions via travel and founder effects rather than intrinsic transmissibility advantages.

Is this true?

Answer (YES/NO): NO